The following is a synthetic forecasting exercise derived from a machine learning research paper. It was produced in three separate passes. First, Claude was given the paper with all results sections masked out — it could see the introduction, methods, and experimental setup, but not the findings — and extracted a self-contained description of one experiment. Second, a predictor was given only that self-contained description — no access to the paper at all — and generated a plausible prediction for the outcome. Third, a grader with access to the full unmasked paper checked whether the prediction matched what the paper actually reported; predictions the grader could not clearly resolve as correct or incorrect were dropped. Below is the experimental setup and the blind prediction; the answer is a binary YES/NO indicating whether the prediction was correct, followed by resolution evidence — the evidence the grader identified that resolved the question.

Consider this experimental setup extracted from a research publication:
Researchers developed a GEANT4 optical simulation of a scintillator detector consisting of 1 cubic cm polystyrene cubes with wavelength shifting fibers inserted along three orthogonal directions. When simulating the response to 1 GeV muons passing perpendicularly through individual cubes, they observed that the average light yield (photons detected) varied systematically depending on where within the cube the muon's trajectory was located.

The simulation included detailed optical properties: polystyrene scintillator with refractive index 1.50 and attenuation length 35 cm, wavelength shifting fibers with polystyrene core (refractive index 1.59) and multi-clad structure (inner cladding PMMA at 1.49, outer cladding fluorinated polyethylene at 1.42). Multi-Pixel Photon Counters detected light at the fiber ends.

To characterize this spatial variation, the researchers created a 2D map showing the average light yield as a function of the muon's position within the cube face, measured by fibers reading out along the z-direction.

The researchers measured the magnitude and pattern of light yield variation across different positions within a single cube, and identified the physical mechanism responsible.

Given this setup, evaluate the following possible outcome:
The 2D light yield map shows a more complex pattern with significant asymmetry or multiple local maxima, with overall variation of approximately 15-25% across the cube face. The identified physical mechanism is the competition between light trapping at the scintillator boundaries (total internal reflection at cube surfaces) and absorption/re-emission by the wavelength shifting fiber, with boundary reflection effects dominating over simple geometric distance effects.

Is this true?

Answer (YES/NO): NO